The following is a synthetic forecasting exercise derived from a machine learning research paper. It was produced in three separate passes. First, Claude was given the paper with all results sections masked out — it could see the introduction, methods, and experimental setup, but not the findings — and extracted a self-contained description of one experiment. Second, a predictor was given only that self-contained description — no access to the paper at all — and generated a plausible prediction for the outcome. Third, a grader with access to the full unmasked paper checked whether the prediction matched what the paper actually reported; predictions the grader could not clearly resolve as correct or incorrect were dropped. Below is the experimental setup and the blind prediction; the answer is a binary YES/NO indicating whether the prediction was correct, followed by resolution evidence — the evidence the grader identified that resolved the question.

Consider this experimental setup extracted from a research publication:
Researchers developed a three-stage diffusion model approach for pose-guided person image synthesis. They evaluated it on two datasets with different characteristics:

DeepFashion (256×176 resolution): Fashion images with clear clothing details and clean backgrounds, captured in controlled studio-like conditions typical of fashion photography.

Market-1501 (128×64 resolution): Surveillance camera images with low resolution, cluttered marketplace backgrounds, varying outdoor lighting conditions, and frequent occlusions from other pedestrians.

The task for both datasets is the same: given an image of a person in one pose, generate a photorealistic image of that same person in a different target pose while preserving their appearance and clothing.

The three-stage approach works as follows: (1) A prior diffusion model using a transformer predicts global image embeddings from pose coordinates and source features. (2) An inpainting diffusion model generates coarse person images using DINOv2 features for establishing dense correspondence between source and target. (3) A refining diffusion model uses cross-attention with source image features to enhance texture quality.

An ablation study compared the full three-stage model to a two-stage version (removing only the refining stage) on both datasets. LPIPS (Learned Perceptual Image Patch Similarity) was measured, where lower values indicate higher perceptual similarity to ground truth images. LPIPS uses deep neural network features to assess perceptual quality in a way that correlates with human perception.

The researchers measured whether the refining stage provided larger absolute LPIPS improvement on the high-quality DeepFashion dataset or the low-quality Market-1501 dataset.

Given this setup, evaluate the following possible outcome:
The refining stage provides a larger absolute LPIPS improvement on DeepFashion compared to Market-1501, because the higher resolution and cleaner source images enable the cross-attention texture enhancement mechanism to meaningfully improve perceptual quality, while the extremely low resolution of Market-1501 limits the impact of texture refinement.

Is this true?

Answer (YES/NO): NO